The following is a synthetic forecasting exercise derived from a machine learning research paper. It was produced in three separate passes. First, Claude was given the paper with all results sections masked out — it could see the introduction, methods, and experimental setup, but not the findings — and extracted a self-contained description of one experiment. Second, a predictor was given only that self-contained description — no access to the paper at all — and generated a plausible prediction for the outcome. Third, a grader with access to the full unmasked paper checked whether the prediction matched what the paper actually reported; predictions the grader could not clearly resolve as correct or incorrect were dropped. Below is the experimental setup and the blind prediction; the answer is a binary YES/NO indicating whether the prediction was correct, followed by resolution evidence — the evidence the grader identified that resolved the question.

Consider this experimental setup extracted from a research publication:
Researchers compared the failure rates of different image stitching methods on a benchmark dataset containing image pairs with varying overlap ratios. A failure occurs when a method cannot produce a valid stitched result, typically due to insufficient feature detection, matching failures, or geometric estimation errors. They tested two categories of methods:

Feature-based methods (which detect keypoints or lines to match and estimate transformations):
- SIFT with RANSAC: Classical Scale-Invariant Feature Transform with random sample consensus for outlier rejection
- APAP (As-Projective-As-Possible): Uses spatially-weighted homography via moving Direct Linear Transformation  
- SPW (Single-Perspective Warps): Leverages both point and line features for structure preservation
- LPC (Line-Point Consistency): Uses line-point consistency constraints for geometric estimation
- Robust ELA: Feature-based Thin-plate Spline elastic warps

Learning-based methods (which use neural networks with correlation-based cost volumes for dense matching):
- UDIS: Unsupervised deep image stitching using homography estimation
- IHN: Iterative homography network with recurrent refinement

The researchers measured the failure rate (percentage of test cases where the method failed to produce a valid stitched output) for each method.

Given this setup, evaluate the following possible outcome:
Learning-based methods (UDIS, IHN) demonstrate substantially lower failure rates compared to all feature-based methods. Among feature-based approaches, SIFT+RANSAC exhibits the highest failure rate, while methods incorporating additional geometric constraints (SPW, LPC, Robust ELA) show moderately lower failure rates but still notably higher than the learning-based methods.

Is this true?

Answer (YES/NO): NO